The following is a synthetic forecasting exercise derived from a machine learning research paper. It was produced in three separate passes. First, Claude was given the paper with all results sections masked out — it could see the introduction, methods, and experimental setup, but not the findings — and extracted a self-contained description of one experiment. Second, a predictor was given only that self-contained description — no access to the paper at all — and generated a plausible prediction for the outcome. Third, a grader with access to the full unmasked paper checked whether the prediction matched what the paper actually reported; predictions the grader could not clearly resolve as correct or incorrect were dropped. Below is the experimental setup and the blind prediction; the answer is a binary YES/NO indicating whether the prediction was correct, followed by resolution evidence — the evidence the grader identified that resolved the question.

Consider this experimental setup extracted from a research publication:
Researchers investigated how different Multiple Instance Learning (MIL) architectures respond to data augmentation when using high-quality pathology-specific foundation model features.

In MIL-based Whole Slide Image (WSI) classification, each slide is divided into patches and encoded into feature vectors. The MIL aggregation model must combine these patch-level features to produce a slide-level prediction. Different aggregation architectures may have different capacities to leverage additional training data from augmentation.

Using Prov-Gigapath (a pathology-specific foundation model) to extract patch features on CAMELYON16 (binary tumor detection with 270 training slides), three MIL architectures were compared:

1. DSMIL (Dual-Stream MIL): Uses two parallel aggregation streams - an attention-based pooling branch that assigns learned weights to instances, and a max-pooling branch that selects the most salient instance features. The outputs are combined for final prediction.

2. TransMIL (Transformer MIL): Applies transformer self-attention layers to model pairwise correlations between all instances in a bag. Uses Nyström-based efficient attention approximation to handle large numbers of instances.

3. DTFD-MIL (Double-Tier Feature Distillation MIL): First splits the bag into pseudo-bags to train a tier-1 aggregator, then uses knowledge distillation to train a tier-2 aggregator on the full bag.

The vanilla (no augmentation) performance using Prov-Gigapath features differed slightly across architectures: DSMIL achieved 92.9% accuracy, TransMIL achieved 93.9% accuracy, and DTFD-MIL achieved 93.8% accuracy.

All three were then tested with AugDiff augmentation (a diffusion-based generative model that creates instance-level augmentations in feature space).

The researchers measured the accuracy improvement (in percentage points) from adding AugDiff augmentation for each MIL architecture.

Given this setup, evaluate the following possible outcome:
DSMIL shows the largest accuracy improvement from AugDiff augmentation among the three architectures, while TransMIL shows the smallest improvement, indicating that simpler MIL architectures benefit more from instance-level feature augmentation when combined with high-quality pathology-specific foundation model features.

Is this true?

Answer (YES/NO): YES